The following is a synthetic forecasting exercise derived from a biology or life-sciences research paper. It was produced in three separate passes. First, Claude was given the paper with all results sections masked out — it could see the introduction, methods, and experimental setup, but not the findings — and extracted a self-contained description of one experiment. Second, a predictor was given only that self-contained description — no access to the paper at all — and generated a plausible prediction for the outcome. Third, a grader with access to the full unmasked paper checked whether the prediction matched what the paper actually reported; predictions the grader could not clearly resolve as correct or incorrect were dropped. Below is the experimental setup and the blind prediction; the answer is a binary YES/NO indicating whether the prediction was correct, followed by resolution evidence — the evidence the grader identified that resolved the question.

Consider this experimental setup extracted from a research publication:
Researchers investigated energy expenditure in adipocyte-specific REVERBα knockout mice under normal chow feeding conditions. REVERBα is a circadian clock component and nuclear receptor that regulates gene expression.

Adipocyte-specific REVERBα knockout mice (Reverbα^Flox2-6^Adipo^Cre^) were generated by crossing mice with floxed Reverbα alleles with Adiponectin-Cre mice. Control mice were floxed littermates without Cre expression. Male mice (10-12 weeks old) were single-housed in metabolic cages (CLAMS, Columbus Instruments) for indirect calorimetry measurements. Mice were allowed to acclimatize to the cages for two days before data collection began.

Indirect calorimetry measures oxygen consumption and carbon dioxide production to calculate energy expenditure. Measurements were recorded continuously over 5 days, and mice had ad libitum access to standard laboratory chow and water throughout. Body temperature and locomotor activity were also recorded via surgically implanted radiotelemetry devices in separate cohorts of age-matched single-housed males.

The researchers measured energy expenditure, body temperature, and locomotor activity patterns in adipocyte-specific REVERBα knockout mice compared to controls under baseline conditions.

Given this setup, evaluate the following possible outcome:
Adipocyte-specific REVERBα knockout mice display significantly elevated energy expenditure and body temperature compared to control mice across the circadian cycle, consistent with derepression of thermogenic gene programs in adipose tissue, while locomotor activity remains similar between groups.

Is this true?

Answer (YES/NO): NO